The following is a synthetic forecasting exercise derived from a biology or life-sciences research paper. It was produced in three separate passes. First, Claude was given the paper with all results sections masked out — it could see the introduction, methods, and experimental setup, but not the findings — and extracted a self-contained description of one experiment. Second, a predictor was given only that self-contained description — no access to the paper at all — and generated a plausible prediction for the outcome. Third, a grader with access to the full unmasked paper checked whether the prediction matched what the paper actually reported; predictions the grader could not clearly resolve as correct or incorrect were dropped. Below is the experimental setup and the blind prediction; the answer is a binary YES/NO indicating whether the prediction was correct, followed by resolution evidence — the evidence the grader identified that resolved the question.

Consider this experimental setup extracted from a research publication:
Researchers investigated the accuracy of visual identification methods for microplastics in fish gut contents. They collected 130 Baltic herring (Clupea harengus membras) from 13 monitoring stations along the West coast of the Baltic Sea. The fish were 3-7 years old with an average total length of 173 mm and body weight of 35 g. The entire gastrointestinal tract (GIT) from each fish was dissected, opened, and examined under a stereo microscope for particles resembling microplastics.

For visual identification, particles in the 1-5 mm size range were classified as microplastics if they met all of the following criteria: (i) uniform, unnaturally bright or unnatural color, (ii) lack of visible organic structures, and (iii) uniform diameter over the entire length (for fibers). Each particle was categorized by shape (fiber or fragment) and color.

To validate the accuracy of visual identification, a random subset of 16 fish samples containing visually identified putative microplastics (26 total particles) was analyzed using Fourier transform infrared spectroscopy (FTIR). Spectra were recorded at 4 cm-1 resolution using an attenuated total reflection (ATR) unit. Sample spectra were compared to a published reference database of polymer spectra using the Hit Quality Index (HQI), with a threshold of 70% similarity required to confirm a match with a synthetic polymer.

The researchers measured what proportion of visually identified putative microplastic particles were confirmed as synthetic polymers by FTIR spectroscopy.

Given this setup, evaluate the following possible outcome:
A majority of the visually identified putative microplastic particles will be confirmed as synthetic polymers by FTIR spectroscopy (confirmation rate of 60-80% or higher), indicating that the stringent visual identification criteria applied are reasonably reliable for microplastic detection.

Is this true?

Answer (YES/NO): NO